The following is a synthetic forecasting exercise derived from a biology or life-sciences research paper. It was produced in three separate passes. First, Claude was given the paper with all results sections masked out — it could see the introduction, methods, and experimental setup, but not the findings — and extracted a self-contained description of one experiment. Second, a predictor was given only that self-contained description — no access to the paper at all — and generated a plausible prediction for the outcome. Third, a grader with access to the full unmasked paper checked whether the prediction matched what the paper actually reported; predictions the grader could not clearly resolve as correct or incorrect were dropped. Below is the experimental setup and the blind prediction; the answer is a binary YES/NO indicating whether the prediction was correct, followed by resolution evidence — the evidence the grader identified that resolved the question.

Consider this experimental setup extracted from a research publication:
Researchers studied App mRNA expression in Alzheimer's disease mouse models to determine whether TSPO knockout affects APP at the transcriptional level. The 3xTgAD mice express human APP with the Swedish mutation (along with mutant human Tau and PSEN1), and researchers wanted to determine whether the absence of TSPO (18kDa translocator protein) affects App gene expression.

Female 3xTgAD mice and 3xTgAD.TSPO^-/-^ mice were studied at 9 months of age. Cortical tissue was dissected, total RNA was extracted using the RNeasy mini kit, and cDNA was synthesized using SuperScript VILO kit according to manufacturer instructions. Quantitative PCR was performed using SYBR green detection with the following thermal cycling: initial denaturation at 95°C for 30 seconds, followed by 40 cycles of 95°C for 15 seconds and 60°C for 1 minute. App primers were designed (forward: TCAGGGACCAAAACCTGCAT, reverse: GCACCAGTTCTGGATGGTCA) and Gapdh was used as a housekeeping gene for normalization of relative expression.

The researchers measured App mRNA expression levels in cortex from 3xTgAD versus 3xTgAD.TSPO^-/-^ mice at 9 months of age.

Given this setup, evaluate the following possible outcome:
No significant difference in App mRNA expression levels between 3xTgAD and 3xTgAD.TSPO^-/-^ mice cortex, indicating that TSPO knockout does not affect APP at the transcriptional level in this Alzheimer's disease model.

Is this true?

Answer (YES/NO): YES